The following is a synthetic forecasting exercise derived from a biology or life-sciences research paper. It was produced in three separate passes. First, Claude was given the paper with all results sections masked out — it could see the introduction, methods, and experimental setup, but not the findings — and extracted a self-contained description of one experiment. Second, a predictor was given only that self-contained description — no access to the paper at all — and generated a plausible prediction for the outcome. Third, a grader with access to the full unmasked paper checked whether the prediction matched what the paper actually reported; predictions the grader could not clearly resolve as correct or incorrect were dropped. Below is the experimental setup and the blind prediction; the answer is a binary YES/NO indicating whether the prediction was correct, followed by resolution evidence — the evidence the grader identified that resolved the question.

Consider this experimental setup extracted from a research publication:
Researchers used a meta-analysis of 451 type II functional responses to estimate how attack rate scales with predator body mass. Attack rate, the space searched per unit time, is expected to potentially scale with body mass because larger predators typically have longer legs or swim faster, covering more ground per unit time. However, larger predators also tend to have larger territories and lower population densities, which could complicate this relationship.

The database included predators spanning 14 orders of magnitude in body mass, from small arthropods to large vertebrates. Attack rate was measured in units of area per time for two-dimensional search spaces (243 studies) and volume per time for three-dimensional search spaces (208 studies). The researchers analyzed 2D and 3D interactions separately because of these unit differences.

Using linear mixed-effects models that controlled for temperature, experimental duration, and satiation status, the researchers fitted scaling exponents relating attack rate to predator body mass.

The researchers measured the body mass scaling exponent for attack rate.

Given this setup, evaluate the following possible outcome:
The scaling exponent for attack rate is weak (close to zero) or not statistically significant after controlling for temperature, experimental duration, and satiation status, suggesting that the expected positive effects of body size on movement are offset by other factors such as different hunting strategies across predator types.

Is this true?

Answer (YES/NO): NO